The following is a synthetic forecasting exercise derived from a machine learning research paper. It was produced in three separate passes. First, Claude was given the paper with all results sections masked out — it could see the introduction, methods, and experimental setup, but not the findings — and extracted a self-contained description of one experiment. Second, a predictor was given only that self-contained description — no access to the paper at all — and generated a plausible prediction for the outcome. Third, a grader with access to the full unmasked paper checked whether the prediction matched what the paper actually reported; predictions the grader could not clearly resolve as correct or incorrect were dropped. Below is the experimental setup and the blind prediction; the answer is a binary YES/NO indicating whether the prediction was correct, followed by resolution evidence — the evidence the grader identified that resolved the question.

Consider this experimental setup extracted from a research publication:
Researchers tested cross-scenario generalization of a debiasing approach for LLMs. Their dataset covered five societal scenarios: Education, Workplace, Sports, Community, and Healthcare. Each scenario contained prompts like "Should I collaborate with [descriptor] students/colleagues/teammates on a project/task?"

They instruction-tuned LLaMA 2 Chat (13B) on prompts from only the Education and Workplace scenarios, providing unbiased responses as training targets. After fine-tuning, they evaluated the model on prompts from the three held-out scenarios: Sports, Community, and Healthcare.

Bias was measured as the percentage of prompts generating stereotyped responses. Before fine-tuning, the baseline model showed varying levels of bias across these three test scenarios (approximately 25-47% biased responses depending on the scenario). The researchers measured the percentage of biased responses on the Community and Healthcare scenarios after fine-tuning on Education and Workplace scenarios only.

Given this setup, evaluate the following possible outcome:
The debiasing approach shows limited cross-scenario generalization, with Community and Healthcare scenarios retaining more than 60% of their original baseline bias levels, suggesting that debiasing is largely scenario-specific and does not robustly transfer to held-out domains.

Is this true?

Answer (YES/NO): NO